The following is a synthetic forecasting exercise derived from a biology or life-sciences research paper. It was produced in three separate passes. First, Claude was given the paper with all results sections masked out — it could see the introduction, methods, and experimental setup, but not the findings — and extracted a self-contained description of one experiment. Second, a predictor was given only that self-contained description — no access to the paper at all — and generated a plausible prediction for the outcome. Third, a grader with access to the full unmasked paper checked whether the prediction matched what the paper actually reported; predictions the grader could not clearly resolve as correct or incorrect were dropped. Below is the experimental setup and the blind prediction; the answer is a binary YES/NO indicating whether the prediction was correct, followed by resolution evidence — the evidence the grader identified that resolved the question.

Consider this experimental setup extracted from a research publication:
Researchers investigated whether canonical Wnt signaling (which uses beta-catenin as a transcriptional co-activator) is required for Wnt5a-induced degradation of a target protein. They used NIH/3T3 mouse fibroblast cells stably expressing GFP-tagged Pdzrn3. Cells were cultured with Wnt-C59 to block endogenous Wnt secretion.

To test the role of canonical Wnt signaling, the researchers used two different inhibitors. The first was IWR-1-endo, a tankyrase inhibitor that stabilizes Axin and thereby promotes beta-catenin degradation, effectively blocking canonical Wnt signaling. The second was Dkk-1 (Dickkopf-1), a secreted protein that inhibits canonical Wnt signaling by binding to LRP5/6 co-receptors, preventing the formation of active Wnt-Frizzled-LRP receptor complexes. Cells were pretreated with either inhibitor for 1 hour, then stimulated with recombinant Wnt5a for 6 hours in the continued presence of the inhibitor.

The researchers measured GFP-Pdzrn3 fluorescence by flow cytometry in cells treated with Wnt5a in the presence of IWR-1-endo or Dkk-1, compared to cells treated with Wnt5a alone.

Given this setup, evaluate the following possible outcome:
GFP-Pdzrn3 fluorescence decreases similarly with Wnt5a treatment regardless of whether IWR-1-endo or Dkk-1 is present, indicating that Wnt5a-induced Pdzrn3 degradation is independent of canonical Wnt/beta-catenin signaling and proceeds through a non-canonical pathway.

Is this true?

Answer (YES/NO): YES